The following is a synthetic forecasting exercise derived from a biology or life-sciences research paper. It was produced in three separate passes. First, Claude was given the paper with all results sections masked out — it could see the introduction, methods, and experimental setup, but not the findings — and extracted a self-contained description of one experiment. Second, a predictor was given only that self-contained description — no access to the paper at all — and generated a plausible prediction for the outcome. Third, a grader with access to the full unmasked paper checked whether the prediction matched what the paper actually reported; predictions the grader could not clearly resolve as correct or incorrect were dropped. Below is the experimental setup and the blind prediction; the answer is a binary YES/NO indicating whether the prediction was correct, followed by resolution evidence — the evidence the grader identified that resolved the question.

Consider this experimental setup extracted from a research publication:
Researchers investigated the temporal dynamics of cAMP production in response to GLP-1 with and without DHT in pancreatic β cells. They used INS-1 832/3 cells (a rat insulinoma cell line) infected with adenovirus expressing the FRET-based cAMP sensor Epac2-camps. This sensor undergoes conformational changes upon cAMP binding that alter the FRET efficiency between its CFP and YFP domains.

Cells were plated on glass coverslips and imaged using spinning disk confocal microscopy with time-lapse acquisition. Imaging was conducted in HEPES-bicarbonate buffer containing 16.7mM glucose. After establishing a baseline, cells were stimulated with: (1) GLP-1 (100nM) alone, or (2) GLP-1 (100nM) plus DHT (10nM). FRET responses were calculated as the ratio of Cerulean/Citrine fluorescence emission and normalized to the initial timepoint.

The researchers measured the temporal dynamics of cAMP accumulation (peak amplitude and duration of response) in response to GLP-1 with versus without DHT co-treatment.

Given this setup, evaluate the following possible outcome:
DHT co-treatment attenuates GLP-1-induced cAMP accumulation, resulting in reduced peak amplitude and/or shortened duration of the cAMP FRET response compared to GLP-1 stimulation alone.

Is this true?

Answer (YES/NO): NO